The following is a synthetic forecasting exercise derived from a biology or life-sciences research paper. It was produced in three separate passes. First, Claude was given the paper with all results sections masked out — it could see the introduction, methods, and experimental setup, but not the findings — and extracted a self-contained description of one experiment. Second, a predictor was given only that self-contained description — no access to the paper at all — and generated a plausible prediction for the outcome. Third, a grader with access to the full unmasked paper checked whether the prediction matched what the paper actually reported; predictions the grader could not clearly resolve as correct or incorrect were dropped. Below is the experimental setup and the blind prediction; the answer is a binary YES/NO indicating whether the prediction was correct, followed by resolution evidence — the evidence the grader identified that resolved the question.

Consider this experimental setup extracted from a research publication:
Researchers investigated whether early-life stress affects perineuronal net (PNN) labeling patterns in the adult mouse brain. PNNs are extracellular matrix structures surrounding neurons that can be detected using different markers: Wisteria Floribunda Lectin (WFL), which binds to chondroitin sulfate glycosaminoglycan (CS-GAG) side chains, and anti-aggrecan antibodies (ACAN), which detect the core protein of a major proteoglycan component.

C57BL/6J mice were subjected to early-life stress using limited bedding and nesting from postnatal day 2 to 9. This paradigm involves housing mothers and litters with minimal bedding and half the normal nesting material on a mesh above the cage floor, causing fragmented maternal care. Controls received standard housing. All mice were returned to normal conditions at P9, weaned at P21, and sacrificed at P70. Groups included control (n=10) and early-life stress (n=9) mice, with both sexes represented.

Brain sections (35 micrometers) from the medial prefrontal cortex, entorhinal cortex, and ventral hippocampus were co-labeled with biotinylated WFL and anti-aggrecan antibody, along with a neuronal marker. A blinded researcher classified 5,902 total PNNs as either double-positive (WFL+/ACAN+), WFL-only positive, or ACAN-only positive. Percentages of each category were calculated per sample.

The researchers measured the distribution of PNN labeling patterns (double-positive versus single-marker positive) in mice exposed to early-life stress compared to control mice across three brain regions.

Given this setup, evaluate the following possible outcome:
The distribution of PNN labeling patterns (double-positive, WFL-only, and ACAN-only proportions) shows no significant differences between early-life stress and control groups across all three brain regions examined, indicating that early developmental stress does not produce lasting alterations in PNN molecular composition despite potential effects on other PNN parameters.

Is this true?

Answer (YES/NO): YES